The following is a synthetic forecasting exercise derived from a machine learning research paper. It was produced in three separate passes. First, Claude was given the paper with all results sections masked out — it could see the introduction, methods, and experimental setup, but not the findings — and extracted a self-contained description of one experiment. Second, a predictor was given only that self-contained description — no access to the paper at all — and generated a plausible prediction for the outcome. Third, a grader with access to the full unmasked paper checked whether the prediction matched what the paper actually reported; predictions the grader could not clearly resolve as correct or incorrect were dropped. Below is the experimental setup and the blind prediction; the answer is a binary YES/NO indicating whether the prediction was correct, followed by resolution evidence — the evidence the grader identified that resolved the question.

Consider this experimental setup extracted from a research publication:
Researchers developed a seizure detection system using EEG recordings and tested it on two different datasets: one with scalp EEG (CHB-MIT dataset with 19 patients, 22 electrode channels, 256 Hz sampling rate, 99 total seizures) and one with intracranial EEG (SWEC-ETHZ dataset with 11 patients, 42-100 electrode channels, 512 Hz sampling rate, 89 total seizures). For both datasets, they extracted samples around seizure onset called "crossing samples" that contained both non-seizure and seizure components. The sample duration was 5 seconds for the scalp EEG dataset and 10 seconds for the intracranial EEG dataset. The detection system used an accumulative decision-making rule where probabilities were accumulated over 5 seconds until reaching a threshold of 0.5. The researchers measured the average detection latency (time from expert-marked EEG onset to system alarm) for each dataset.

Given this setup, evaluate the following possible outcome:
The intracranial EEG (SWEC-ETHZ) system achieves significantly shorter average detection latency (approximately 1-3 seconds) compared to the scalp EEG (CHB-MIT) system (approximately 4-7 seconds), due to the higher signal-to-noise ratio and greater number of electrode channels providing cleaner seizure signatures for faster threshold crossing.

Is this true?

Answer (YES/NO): NO